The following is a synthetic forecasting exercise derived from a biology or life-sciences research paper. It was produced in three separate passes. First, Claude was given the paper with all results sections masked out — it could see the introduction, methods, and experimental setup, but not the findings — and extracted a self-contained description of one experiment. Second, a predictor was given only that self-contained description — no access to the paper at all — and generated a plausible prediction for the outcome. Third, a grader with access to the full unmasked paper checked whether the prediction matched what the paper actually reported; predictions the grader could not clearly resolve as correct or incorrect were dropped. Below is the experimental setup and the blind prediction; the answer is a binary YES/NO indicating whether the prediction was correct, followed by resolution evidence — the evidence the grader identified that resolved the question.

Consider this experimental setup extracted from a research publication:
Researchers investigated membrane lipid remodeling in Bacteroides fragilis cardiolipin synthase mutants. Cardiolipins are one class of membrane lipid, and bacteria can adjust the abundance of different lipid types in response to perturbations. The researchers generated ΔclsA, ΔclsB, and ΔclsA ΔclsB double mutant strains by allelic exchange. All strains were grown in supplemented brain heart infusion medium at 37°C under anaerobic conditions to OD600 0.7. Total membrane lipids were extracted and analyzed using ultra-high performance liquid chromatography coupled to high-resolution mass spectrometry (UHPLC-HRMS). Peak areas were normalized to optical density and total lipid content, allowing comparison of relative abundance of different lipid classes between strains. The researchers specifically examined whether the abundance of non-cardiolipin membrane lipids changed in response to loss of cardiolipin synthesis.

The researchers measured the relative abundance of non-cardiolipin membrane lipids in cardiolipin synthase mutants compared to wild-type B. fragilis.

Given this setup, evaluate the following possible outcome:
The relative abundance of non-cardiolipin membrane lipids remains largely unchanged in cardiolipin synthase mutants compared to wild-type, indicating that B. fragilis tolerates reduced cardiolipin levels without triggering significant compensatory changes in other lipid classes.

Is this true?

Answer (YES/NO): NO